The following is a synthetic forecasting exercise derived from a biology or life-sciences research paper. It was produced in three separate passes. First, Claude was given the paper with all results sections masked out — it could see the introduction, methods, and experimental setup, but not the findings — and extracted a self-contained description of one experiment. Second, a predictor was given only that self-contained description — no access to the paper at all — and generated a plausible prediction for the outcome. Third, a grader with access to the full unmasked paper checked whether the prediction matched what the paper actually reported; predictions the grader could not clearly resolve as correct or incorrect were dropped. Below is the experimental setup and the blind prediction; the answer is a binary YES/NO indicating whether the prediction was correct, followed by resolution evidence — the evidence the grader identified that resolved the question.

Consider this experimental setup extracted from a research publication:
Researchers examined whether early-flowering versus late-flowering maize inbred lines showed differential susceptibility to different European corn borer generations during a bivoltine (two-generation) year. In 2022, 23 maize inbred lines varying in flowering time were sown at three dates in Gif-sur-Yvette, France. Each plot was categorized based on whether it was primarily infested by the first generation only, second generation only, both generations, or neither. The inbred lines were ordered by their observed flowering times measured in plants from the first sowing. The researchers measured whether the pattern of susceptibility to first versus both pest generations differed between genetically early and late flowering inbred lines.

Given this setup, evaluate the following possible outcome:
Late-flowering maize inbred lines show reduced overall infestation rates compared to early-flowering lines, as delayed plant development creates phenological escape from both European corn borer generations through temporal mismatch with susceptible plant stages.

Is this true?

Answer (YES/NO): NO